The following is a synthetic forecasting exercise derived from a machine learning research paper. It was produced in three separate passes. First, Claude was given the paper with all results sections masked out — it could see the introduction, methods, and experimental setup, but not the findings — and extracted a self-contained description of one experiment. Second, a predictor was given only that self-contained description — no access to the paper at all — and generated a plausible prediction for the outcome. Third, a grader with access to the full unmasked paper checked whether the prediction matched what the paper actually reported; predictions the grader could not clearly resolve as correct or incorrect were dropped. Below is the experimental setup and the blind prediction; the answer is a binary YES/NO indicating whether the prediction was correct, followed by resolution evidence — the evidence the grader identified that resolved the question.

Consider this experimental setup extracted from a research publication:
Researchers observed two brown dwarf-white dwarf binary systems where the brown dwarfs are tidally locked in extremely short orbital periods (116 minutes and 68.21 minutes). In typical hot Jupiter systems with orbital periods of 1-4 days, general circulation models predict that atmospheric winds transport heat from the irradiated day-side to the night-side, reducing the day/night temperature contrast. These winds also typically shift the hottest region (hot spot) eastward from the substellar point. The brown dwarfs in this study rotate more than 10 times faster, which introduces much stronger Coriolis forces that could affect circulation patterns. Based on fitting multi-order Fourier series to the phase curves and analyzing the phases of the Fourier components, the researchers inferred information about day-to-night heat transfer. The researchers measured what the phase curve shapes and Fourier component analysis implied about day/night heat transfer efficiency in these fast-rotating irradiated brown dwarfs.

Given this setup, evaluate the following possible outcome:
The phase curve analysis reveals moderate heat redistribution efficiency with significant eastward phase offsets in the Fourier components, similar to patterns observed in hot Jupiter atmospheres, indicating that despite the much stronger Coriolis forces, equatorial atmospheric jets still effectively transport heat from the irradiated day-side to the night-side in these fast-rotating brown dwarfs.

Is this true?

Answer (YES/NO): NO